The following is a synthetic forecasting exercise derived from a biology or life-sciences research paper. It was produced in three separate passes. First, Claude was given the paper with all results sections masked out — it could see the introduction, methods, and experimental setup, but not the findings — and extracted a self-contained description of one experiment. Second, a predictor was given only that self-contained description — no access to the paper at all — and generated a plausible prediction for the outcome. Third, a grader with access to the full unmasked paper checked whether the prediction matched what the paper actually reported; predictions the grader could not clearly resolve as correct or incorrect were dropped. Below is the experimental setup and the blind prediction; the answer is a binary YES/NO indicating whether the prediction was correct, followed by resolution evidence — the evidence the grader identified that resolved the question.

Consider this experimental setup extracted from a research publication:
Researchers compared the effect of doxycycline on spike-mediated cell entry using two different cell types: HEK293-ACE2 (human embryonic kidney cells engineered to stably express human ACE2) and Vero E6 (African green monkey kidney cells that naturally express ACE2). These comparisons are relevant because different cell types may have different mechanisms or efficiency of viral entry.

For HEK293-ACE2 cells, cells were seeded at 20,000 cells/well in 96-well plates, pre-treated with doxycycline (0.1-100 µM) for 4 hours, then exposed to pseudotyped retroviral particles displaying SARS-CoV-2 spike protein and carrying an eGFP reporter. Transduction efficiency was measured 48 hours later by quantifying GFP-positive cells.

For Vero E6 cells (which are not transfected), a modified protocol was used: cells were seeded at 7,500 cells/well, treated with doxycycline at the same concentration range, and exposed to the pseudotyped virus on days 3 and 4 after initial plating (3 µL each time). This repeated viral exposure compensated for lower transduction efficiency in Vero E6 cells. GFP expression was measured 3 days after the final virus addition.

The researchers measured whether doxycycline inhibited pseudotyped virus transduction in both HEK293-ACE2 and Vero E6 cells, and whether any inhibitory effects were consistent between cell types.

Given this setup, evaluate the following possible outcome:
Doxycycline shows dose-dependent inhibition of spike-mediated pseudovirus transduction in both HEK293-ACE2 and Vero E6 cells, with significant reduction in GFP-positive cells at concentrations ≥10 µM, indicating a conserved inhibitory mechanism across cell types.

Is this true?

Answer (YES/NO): NO